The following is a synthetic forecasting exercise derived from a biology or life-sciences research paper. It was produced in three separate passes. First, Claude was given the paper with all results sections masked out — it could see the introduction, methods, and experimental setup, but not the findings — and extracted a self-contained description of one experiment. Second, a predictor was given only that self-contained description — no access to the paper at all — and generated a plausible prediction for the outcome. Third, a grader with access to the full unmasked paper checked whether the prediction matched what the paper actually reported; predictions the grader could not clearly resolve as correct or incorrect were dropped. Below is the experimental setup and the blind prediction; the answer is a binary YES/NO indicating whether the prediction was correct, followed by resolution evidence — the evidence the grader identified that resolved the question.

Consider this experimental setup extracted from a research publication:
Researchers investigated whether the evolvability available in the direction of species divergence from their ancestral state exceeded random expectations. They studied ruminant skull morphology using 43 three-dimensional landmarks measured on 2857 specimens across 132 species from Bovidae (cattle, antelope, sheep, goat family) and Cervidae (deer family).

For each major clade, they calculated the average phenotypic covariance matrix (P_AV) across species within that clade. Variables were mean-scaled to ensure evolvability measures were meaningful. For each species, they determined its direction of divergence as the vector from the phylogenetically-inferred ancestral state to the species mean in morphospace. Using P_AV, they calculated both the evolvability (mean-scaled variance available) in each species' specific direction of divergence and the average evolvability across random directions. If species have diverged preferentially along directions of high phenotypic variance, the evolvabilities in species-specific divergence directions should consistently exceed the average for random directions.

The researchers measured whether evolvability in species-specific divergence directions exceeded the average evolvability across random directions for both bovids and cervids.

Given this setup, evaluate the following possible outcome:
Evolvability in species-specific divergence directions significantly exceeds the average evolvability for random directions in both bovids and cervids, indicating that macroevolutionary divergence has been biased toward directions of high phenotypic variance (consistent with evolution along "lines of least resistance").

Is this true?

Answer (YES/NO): YES